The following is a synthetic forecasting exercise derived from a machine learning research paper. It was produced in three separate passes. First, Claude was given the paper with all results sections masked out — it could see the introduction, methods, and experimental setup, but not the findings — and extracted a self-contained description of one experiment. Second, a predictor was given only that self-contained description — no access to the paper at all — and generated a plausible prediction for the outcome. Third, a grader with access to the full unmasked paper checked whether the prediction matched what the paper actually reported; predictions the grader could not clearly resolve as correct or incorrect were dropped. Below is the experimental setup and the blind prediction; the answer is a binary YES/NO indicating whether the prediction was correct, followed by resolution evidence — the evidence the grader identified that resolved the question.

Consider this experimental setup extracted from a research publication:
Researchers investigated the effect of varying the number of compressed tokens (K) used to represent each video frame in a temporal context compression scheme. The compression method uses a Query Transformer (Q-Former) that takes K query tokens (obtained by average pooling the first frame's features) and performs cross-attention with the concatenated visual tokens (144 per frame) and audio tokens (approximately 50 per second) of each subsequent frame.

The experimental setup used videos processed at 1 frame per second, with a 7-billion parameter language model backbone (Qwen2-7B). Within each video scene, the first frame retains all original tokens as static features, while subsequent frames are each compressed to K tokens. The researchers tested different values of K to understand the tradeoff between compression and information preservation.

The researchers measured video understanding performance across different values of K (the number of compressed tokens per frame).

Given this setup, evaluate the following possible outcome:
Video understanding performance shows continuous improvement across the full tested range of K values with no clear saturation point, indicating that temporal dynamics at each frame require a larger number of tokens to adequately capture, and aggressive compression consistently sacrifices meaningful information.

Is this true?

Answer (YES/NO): NO